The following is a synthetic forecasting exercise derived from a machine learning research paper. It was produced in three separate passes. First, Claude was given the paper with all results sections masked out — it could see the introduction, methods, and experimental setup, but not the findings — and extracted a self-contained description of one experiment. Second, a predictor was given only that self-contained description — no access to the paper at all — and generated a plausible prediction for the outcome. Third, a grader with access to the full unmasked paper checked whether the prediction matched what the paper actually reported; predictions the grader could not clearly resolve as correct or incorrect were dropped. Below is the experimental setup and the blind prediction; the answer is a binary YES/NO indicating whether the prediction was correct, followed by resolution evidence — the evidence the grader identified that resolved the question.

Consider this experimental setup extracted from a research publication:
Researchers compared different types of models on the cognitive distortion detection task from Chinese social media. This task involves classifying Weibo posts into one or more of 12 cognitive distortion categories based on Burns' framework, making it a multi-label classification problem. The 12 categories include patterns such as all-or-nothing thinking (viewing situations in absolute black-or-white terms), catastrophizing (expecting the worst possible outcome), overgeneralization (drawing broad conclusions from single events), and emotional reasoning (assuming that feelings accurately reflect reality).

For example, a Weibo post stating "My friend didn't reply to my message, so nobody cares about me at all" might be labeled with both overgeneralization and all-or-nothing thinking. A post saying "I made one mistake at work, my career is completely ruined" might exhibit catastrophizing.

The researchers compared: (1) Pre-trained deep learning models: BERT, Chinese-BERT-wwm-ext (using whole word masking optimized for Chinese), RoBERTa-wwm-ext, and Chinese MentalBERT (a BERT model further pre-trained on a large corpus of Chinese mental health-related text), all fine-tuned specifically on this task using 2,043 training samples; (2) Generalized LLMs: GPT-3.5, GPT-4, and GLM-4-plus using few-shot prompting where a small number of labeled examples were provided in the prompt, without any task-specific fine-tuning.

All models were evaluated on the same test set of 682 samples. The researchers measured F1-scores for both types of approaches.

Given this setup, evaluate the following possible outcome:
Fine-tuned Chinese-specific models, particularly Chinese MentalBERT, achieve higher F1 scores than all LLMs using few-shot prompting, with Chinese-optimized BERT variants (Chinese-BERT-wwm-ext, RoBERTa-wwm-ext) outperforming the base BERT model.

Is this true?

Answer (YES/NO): YES